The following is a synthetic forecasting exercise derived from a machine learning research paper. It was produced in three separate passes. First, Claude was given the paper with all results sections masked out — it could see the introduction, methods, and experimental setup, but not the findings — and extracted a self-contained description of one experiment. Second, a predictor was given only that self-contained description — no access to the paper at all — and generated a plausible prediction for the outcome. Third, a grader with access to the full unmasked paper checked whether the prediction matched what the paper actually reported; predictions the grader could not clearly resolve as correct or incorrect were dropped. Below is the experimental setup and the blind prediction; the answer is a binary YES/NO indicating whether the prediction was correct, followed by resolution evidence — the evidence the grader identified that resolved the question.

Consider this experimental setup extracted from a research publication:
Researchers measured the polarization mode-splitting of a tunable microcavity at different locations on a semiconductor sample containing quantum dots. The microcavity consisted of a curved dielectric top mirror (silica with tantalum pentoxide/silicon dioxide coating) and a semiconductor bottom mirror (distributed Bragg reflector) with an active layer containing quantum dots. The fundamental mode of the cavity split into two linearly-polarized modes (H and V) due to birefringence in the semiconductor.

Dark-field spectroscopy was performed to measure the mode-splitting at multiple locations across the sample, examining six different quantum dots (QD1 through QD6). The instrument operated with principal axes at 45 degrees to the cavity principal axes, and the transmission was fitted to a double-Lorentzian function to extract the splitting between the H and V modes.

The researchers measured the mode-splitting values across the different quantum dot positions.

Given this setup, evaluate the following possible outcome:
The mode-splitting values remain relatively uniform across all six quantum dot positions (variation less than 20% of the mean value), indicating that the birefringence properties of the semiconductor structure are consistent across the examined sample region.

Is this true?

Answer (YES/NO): NO